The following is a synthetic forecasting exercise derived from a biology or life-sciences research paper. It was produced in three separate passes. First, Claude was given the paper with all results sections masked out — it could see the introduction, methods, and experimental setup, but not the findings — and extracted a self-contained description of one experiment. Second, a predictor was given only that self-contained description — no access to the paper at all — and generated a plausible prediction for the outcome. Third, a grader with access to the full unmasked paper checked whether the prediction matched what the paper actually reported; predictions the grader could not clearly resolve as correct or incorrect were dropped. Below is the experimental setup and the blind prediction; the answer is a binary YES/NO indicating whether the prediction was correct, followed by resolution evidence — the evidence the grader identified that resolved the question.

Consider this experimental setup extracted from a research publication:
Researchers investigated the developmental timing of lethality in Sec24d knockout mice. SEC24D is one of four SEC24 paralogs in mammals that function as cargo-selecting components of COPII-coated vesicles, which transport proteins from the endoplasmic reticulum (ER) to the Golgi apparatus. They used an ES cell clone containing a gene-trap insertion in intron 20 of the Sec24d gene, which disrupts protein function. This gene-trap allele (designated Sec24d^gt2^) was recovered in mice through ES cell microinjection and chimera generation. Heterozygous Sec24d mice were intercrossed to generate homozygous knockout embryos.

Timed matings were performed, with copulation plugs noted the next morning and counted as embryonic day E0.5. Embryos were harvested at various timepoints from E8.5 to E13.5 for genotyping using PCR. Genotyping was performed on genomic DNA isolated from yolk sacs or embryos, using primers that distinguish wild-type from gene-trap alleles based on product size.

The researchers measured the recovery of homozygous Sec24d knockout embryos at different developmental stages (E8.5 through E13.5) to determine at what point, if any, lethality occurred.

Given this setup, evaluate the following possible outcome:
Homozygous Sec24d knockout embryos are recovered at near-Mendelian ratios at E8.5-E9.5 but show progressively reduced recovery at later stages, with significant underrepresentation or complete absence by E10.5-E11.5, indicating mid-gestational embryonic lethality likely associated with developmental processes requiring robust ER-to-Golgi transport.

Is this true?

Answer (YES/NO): NO